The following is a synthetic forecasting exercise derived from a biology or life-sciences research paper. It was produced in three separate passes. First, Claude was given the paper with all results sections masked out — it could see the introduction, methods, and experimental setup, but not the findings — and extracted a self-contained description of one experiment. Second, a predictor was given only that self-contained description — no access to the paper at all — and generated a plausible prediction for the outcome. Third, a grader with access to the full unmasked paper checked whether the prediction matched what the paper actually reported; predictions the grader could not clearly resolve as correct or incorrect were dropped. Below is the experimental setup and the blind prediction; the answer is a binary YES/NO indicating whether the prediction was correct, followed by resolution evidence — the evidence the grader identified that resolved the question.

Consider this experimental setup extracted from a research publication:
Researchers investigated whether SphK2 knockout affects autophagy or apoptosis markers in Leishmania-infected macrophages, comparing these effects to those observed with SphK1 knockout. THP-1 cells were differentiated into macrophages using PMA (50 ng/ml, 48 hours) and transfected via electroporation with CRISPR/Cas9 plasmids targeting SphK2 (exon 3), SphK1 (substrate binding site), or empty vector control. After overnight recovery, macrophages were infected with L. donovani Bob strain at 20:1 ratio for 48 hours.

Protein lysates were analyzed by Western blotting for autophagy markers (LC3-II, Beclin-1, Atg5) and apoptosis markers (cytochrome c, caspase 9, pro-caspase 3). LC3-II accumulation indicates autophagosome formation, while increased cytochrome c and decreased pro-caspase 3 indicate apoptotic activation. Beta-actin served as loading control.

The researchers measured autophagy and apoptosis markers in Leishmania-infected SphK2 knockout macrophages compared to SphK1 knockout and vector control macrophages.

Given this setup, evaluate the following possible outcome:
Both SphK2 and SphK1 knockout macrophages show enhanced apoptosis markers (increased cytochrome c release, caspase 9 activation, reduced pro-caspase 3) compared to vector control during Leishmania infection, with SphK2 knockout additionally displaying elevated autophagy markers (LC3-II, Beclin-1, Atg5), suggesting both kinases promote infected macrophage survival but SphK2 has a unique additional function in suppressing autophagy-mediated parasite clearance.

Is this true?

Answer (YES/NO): NO